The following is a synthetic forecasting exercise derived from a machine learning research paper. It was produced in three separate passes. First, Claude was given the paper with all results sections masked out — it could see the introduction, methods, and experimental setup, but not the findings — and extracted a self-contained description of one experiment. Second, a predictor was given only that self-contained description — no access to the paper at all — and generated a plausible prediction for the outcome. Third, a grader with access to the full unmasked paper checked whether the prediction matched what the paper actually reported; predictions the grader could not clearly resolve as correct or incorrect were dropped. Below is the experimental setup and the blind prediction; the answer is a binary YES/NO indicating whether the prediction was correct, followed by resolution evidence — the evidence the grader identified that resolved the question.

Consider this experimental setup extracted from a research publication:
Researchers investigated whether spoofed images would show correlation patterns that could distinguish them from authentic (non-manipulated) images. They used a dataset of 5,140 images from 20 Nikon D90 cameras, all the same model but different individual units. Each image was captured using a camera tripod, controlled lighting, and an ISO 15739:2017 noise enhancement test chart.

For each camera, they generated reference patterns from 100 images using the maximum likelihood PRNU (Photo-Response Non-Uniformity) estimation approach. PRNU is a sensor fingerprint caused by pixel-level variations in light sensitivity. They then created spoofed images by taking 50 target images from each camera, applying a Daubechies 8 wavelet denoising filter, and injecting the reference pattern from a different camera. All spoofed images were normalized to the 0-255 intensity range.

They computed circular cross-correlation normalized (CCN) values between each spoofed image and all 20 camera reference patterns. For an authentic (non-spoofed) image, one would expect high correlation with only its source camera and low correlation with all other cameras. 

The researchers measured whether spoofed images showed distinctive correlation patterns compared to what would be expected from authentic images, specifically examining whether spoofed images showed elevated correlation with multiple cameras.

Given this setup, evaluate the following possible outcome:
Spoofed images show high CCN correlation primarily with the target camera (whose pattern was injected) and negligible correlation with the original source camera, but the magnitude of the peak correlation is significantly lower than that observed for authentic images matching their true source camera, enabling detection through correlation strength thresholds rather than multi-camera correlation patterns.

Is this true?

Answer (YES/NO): NO